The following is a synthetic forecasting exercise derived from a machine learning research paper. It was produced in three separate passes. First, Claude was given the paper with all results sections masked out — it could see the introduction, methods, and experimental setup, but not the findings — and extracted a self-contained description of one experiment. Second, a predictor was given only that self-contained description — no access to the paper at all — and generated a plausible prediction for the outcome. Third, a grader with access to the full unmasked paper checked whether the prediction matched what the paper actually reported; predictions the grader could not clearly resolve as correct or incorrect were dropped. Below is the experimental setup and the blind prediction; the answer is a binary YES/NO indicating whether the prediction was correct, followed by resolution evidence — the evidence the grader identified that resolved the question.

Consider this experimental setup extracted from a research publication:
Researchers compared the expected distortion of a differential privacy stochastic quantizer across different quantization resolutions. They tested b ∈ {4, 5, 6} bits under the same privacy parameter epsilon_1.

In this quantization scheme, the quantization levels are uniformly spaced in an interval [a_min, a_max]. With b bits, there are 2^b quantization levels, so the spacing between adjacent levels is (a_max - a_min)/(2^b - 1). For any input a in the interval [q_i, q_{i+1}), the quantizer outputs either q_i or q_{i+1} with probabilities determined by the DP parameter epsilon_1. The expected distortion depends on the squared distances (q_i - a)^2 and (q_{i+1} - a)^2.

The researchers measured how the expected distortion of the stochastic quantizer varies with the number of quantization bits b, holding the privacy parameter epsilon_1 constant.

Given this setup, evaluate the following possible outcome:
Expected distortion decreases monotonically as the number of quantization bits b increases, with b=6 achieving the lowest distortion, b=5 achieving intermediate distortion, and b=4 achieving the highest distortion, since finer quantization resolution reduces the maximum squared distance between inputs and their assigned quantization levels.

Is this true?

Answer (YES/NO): YES